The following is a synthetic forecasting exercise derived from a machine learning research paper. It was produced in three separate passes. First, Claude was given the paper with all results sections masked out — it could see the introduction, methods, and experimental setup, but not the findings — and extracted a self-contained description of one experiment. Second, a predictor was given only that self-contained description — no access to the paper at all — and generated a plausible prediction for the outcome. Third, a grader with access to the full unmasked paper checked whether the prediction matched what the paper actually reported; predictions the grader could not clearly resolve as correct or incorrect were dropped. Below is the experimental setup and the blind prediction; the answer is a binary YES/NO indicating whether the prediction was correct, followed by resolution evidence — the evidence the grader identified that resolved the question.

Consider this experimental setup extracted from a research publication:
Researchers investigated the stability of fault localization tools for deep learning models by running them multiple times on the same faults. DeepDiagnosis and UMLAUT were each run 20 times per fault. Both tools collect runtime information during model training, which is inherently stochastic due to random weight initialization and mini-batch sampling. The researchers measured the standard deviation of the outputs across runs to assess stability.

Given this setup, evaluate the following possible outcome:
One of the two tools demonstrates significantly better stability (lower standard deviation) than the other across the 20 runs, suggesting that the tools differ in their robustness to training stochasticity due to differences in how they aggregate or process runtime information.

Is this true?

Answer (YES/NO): NO